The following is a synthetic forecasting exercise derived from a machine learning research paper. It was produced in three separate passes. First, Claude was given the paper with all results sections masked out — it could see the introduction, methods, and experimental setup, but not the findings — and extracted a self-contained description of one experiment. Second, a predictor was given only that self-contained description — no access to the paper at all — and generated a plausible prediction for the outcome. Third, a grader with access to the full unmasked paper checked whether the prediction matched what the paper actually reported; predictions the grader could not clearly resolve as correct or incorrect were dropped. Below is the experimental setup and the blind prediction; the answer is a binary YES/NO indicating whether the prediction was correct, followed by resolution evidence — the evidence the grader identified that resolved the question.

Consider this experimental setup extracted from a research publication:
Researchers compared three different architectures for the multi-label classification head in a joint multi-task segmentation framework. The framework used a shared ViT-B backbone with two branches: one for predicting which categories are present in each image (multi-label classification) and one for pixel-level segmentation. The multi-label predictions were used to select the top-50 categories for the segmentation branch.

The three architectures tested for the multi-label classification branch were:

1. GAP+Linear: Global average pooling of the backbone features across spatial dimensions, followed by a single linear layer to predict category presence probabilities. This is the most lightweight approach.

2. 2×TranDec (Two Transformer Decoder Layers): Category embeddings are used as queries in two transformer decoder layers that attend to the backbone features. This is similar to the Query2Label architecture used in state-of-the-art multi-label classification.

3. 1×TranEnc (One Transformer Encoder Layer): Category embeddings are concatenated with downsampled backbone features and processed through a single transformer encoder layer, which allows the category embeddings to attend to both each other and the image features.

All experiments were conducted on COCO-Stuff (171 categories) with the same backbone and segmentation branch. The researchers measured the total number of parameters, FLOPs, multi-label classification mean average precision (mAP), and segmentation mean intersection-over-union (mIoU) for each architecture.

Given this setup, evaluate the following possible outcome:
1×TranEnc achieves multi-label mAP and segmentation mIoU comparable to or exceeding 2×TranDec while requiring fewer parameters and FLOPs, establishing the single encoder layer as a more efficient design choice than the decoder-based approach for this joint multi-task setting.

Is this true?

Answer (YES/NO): YES